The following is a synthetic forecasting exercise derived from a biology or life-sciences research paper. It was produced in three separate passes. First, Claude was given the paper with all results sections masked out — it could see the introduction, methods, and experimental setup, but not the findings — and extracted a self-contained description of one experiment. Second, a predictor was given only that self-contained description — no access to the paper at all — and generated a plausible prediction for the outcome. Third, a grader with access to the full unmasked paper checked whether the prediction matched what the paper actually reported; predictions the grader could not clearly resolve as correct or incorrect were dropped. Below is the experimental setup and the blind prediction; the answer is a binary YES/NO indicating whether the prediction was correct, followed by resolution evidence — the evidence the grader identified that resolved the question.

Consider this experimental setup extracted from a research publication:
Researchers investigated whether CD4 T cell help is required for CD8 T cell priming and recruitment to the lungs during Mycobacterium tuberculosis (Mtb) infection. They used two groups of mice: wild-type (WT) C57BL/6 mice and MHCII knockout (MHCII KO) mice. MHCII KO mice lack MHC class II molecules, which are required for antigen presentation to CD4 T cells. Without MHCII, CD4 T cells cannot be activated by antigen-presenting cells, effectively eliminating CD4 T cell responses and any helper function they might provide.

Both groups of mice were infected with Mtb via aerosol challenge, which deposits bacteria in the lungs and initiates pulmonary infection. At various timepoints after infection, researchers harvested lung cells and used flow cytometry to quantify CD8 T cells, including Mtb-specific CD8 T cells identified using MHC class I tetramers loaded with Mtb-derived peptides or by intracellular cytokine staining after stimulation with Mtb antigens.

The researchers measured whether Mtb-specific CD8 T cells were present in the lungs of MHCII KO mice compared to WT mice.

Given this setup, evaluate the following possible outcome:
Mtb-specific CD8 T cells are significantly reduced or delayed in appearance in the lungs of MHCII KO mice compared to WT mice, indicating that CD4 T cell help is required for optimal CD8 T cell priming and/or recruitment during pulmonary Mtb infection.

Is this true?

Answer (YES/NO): NO